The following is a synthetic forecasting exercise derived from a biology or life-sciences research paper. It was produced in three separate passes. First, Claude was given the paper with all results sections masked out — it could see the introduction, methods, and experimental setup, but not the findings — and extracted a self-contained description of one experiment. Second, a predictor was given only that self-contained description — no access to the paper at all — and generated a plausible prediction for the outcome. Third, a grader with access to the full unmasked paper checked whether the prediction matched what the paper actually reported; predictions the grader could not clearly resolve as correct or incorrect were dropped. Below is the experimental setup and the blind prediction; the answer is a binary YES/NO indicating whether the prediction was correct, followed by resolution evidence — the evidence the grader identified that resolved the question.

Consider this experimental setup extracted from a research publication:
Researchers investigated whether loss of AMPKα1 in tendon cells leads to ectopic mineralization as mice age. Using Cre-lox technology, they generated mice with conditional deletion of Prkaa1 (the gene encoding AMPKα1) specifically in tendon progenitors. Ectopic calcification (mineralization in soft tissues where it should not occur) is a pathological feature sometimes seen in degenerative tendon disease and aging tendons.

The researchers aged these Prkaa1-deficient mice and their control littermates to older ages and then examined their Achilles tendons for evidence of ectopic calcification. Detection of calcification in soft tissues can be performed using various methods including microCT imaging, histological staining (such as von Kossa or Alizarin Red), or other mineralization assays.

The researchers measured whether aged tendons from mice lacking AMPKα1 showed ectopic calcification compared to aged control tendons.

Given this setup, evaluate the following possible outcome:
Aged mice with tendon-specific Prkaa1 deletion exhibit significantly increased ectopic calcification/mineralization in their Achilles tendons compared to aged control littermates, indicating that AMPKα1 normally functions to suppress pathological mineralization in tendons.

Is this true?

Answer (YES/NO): YES